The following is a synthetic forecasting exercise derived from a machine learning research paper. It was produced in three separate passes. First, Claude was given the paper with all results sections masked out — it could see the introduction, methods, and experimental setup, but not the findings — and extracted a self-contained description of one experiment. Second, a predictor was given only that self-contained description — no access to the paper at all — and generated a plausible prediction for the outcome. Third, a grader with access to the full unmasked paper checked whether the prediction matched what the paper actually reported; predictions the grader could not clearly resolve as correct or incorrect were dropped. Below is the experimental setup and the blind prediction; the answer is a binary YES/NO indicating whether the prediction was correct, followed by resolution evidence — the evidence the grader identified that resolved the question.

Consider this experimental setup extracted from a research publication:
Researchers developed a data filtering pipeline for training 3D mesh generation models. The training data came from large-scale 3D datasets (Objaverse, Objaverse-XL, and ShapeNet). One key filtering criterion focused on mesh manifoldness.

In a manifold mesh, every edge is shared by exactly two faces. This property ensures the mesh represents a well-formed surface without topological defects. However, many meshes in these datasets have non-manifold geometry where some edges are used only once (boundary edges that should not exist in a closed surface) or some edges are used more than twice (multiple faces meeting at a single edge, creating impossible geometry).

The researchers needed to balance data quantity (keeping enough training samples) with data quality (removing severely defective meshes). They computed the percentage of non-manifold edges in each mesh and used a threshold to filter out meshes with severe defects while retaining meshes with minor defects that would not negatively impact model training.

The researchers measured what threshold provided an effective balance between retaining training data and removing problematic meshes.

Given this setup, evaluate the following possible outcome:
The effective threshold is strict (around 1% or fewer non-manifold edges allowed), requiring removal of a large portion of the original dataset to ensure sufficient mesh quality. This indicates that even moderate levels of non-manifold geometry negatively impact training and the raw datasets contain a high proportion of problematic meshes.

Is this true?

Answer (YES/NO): NO